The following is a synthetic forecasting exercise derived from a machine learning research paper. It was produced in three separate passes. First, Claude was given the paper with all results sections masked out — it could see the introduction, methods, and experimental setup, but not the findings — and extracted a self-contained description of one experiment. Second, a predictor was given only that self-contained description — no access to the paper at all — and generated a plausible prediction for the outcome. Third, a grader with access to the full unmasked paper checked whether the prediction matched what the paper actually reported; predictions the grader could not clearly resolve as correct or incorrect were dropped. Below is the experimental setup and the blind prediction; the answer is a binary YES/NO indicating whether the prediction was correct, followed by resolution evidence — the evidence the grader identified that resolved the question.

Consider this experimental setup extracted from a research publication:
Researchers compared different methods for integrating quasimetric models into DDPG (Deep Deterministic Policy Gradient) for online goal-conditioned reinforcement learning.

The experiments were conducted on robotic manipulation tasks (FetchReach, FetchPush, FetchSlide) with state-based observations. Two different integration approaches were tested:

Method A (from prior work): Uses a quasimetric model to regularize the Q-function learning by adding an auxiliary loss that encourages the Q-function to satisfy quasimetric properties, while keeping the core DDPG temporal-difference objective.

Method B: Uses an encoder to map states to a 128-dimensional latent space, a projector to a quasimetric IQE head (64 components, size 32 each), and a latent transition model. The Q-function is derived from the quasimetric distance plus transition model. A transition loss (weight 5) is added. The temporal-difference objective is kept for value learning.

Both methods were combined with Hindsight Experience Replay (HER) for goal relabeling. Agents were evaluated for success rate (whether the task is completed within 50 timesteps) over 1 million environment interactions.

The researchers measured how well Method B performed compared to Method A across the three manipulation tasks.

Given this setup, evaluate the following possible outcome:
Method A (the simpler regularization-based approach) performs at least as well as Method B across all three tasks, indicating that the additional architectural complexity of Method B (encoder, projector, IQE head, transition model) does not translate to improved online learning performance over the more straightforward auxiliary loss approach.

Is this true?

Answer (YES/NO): YES